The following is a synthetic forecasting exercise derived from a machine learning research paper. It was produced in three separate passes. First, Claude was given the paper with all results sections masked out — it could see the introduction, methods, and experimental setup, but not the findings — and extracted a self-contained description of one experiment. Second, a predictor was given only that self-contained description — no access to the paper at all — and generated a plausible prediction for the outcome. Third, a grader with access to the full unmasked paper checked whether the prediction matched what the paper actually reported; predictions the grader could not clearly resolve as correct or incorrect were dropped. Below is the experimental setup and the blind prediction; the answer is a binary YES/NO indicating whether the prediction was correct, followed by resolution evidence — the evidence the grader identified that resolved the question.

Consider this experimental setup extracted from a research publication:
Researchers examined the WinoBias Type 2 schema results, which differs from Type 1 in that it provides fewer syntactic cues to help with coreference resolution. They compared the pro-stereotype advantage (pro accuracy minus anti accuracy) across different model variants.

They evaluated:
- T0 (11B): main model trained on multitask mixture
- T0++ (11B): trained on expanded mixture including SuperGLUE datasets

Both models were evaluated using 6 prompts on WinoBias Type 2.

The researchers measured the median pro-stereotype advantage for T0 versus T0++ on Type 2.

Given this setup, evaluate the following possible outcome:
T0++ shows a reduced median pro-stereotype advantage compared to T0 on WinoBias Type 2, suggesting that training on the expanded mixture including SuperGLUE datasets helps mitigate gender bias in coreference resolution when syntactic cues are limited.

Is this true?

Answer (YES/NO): NO